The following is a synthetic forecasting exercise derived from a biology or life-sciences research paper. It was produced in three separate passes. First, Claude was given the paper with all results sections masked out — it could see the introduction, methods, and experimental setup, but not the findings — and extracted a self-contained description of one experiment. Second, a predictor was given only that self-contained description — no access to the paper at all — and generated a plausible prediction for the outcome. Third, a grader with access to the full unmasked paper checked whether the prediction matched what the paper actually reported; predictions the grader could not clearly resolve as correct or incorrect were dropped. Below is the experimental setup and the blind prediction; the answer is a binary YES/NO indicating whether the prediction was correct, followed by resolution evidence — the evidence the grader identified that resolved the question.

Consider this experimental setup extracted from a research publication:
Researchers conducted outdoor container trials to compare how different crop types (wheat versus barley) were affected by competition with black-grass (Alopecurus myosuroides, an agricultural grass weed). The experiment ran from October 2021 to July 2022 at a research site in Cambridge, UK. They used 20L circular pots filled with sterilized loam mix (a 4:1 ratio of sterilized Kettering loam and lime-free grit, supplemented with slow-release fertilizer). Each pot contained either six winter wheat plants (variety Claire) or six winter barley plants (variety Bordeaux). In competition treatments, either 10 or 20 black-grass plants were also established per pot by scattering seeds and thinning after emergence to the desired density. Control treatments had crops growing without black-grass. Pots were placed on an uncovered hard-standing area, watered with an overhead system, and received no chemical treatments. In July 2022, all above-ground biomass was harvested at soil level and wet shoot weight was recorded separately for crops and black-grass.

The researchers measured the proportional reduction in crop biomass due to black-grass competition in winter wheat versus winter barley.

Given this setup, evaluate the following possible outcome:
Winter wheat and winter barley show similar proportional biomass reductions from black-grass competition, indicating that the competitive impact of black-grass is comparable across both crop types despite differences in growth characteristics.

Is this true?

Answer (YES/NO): NO